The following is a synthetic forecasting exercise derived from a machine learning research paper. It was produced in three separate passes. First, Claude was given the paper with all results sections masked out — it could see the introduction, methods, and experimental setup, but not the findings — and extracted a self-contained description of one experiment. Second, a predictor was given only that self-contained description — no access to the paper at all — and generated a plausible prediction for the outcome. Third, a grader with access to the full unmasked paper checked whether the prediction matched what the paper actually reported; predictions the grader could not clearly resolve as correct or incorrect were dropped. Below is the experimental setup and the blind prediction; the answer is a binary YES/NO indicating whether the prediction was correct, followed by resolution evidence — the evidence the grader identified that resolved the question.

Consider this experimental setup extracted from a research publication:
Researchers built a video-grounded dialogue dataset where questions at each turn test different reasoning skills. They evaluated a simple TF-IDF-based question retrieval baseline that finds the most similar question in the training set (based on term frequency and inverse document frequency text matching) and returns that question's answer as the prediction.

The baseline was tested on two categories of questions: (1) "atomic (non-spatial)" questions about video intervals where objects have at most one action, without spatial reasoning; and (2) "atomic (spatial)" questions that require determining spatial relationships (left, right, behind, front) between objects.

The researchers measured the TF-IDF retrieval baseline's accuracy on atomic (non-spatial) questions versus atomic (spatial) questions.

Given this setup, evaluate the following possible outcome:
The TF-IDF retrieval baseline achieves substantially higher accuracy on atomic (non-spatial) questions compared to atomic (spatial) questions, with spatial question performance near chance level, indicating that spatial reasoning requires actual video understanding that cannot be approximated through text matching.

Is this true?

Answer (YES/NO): YES